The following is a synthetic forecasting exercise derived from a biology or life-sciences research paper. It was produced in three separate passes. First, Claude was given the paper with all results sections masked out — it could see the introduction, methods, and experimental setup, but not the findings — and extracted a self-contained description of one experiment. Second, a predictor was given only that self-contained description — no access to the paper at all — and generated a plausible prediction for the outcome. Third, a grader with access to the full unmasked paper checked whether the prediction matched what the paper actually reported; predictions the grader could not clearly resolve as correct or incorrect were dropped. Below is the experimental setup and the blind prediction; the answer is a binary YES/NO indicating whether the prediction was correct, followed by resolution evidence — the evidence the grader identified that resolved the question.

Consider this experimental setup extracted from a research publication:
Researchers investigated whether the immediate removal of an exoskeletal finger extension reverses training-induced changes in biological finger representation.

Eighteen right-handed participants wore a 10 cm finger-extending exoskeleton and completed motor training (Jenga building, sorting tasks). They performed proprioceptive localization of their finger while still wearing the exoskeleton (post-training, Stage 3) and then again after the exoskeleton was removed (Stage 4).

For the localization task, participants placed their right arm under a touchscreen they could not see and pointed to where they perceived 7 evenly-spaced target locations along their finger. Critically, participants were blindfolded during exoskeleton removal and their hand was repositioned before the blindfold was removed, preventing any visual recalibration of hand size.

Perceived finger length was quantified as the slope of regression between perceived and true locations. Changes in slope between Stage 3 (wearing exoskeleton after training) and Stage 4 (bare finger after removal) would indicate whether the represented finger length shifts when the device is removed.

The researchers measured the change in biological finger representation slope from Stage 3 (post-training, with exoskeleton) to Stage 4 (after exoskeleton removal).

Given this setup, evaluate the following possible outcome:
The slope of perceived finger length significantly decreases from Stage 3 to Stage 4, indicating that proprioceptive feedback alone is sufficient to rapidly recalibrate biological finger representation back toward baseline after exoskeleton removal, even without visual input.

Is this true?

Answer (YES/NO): NO